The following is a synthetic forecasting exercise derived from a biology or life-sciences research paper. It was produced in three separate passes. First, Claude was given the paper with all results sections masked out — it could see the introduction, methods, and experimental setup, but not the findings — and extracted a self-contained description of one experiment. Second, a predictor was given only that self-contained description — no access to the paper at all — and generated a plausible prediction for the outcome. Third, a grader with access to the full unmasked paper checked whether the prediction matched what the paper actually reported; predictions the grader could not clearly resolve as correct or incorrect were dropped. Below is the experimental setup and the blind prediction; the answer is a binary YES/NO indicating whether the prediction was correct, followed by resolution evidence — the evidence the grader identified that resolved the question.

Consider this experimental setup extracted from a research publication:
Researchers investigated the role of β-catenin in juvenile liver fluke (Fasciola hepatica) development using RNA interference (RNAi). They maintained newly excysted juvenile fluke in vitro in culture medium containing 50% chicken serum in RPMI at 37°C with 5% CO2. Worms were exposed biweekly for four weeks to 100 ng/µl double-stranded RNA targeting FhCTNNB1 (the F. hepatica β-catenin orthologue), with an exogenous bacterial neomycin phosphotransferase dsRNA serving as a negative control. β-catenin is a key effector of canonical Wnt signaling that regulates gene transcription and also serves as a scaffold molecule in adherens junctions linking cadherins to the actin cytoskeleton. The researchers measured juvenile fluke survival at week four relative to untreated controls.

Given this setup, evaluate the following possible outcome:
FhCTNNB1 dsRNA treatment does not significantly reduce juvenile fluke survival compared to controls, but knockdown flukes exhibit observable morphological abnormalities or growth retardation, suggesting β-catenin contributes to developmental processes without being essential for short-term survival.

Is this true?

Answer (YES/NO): NO